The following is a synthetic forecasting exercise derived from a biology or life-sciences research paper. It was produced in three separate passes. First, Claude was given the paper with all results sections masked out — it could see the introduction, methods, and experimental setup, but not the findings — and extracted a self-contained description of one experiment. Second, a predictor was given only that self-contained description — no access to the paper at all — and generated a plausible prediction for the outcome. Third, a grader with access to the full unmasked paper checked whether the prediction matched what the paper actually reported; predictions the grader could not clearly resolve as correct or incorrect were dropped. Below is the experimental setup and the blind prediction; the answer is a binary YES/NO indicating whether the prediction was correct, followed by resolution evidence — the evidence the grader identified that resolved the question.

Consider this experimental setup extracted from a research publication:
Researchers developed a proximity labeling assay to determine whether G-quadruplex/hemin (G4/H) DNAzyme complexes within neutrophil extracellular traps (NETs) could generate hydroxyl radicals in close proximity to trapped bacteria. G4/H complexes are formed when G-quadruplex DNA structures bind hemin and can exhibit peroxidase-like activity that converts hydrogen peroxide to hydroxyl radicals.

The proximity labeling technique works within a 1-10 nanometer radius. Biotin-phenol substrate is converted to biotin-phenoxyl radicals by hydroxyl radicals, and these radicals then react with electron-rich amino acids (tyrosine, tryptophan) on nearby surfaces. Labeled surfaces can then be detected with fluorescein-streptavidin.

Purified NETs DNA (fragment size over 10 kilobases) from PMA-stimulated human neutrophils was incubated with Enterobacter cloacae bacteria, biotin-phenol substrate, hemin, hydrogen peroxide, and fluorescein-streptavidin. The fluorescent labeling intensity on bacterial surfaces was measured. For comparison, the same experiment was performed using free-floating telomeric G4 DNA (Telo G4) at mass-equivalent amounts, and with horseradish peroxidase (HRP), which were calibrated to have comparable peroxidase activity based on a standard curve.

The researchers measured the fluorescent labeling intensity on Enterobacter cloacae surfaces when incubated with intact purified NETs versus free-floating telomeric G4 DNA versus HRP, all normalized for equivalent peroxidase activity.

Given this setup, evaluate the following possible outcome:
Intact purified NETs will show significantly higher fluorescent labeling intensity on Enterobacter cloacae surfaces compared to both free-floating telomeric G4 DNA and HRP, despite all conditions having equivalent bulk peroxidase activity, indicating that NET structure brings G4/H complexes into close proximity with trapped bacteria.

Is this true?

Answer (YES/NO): YES